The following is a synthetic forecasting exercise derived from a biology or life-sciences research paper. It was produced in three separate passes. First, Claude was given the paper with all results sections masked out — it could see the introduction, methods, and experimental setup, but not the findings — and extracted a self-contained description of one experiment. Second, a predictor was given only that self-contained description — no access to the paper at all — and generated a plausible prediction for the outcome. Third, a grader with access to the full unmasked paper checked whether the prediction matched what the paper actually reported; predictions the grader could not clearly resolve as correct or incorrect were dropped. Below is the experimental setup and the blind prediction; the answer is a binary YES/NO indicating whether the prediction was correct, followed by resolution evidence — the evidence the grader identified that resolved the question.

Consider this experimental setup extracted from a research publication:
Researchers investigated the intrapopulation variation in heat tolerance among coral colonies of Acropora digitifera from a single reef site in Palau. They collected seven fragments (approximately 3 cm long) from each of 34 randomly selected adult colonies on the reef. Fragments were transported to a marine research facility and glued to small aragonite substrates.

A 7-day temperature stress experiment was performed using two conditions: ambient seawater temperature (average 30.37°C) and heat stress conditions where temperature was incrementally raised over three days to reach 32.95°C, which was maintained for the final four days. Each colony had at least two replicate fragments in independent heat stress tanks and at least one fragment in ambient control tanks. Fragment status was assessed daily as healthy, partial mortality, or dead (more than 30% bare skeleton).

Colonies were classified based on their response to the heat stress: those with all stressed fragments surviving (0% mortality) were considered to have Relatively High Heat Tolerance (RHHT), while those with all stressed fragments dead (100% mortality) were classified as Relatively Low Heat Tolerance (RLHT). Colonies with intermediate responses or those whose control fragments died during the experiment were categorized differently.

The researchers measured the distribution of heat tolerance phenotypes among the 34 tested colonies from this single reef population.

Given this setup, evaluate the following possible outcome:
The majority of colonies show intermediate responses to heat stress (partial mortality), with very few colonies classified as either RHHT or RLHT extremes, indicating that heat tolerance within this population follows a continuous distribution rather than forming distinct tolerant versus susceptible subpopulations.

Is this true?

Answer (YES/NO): NO